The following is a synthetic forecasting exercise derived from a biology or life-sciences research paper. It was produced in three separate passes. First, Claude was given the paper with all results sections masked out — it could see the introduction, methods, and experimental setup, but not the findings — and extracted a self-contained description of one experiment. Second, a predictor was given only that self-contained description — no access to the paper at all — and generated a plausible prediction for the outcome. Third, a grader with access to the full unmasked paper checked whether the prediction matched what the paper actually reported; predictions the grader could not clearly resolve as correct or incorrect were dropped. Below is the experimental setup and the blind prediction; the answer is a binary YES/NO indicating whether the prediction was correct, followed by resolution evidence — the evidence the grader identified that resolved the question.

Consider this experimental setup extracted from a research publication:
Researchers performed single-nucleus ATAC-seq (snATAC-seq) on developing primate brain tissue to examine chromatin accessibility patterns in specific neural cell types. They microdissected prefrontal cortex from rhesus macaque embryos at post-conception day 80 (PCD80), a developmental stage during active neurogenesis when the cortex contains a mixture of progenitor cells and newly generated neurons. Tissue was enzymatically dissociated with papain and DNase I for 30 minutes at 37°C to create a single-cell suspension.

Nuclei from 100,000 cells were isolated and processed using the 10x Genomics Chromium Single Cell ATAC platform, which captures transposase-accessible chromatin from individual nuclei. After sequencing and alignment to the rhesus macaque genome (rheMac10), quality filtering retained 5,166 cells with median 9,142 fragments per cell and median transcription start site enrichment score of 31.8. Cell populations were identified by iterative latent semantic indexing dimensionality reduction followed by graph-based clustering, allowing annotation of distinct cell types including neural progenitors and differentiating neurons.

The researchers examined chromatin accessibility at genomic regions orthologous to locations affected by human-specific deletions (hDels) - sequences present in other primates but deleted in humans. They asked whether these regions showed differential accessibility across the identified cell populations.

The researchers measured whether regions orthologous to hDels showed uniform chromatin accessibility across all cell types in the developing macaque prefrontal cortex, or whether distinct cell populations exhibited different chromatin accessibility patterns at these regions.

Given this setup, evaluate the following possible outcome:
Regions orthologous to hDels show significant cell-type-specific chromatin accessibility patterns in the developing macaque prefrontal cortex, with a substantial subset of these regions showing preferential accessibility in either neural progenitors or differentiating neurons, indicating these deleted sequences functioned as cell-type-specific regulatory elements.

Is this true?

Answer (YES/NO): NO